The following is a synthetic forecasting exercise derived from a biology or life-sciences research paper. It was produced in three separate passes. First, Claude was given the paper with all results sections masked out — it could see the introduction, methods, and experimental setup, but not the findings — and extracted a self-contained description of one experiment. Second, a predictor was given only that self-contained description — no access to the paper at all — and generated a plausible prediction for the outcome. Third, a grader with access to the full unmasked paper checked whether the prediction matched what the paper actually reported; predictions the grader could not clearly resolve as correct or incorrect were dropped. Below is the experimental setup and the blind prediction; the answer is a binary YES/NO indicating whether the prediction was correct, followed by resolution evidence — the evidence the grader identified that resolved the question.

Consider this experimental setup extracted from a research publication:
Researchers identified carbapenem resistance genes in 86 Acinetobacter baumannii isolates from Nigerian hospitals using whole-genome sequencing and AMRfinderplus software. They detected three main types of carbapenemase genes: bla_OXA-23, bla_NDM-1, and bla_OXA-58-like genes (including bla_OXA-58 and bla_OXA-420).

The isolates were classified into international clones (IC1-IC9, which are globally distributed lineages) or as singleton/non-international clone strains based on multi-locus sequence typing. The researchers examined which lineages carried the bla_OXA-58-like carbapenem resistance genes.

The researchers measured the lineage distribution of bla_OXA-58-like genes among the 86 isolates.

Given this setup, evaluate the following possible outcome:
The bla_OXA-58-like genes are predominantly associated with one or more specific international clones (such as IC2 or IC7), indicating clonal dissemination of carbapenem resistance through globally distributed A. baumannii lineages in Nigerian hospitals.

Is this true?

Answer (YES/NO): NO